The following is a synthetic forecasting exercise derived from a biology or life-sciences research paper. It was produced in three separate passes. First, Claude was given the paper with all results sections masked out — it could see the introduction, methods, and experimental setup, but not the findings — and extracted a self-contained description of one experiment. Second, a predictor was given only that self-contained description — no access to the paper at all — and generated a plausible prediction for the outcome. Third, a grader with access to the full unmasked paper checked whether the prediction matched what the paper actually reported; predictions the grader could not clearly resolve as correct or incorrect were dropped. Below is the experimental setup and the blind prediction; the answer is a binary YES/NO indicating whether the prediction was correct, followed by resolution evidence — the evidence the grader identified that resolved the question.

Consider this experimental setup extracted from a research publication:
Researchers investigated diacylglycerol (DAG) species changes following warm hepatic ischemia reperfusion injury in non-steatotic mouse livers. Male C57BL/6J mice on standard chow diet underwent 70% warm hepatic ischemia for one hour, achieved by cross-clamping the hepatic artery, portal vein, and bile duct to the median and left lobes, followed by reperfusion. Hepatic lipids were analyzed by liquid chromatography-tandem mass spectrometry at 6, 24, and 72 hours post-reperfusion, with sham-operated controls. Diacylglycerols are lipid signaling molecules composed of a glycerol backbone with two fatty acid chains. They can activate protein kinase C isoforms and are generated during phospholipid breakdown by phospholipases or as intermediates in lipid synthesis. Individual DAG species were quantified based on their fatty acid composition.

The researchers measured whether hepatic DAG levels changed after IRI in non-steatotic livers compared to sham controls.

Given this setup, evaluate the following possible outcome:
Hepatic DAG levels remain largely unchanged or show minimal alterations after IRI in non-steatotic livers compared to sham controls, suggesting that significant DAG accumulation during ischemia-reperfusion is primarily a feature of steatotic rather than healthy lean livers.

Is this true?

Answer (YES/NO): NO